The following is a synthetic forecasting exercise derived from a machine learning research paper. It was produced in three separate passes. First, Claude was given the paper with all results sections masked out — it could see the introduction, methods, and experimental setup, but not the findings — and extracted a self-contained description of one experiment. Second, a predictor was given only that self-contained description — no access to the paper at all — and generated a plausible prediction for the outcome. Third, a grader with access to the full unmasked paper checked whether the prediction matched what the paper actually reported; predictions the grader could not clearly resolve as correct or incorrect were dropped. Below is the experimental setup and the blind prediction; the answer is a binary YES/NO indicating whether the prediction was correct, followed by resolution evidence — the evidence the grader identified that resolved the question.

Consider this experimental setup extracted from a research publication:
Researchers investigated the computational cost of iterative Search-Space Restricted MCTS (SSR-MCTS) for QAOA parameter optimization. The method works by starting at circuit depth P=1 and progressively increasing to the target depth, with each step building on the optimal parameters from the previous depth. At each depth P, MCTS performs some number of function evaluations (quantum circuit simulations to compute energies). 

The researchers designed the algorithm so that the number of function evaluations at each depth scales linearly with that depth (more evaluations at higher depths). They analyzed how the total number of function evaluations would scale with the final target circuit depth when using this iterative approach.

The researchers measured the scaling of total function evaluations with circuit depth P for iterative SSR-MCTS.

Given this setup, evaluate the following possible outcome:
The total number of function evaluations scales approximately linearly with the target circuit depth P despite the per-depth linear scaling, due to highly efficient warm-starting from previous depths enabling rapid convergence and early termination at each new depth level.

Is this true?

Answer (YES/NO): NO